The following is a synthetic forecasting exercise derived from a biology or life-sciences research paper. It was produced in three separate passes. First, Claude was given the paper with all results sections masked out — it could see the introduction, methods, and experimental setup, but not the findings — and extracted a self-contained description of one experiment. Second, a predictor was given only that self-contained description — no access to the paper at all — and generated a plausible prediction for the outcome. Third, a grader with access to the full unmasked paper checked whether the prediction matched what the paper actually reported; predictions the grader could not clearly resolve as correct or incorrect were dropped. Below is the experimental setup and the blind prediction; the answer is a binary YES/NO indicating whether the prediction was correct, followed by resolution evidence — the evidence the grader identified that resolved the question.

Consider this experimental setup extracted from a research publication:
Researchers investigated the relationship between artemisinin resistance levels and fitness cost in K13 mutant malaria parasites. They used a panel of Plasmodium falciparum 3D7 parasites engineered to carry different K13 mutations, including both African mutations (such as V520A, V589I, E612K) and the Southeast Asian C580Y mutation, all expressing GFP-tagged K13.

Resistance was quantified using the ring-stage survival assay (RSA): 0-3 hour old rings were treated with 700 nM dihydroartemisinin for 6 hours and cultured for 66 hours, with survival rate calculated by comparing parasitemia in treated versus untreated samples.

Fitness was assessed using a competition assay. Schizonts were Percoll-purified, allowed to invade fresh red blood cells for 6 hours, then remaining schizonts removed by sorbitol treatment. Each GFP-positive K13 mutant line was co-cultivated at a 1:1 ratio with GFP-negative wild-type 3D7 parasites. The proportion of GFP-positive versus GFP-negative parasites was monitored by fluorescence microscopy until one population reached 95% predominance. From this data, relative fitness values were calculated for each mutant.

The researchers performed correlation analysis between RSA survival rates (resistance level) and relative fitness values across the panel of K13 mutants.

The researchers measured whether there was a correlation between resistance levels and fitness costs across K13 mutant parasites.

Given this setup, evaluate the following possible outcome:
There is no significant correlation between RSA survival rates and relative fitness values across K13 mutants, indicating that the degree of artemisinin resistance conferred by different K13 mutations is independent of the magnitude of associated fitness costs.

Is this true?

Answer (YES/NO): NO